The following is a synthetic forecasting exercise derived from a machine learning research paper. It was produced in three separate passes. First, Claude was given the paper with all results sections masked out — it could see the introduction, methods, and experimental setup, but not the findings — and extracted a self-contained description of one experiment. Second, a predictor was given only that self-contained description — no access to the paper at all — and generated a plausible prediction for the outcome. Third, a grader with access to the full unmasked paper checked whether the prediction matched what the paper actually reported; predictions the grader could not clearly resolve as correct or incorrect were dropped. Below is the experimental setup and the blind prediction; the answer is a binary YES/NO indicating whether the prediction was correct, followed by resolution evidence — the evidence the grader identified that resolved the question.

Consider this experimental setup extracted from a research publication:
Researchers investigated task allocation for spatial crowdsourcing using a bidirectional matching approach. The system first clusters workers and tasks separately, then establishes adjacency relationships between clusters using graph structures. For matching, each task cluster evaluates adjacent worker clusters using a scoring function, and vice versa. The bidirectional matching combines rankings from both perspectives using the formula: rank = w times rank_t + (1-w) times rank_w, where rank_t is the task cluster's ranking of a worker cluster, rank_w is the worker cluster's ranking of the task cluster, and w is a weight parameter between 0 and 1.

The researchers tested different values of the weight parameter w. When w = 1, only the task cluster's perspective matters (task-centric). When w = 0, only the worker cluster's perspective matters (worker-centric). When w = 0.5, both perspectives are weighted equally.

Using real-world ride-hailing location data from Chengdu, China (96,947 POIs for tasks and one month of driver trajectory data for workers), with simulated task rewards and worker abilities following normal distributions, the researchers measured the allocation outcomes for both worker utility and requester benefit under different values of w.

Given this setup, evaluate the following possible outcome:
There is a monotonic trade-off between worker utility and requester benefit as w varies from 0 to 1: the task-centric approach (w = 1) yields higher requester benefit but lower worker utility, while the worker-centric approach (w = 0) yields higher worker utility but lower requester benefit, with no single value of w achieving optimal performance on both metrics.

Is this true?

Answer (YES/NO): YES